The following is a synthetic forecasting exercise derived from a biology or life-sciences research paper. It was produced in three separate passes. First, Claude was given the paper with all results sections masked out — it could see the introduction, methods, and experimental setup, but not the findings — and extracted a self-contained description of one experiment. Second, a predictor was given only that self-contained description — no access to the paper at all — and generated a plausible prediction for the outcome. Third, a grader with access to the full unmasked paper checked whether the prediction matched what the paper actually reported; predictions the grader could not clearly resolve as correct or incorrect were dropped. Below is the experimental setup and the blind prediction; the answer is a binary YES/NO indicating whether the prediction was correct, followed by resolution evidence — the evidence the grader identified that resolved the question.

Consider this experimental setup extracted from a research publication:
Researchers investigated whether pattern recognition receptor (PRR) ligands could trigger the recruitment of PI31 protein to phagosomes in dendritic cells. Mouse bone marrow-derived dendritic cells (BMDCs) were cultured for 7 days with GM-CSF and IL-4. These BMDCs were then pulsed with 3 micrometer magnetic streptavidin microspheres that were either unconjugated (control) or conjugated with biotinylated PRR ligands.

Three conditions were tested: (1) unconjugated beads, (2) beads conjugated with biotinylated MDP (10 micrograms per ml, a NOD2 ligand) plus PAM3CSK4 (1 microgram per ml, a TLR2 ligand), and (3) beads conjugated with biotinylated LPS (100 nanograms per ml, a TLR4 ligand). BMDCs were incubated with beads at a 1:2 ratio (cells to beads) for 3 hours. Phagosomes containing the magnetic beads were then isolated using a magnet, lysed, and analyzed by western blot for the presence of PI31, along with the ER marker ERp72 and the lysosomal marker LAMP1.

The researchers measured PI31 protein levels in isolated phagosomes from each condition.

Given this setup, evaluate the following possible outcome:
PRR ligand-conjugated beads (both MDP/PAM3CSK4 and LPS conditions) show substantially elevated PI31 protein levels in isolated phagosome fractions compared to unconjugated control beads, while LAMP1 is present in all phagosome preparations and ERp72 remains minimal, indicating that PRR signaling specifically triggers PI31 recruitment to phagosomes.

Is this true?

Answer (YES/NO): NO